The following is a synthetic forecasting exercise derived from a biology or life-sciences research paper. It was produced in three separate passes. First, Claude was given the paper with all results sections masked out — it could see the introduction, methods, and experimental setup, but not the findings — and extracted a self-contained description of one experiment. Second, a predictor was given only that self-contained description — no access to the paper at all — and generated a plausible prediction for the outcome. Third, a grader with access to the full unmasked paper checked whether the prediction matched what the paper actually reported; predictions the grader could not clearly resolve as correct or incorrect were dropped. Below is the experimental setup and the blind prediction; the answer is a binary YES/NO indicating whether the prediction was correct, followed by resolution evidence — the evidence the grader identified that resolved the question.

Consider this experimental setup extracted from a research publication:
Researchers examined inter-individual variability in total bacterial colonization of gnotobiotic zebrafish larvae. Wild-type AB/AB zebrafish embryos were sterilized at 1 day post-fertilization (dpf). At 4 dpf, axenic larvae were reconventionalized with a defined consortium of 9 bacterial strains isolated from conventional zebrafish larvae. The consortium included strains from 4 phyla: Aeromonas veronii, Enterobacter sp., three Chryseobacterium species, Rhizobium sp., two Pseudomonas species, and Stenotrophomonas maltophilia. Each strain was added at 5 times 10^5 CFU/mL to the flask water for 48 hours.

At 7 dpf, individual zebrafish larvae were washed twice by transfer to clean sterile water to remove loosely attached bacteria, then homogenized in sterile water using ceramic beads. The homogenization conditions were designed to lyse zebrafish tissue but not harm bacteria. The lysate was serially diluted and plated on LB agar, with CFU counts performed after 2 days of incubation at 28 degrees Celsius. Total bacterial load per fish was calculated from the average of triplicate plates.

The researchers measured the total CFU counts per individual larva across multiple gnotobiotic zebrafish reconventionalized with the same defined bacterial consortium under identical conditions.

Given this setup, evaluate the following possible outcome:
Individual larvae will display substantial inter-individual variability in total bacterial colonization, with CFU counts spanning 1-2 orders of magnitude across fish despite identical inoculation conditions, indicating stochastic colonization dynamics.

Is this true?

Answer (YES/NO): YES